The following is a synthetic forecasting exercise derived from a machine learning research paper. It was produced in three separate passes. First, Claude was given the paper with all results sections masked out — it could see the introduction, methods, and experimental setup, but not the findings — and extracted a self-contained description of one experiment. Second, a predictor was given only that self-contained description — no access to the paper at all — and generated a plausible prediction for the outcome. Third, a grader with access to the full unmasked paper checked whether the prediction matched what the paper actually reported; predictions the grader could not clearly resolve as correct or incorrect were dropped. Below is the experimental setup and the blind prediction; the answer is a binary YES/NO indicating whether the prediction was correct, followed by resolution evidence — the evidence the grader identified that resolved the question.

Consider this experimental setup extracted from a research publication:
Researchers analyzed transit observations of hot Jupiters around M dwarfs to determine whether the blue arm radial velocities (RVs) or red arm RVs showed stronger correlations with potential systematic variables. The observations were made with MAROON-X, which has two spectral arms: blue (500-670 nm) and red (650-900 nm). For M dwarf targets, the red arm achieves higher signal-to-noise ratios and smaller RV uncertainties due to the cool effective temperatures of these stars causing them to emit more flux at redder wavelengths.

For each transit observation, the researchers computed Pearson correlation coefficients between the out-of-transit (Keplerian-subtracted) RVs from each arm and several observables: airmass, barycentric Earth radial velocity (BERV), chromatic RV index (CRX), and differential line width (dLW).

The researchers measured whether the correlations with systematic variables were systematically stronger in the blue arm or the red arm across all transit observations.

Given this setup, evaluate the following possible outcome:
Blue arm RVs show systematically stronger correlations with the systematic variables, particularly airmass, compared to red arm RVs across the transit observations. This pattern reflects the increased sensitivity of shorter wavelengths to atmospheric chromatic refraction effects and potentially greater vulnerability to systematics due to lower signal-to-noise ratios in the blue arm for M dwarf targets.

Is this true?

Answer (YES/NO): NO